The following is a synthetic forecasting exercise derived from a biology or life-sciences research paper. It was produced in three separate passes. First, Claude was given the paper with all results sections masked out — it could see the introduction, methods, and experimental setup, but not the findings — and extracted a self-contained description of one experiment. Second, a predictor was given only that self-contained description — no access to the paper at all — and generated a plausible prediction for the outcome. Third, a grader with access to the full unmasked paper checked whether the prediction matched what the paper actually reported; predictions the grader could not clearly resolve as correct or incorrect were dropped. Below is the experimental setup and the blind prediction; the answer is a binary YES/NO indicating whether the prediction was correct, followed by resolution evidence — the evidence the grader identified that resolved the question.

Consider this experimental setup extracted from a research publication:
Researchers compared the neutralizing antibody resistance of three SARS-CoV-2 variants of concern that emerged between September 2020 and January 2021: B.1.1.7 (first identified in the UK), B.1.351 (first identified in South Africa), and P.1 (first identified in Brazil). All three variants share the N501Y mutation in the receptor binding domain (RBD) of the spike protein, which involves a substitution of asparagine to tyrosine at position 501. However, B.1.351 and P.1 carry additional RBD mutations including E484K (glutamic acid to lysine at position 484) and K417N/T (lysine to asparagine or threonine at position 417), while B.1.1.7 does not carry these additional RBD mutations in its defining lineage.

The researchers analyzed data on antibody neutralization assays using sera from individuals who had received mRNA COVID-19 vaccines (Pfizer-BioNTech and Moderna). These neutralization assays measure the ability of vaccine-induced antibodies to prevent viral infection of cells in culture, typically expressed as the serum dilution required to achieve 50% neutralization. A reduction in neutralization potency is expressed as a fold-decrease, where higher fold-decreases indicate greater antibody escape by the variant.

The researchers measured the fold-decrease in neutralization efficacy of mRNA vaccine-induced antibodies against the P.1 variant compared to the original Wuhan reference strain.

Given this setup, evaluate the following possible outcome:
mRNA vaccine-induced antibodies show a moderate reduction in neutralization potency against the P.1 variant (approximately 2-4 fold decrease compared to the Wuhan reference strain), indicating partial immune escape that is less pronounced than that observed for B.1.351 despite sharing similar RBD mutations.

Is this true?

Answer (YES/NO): NO